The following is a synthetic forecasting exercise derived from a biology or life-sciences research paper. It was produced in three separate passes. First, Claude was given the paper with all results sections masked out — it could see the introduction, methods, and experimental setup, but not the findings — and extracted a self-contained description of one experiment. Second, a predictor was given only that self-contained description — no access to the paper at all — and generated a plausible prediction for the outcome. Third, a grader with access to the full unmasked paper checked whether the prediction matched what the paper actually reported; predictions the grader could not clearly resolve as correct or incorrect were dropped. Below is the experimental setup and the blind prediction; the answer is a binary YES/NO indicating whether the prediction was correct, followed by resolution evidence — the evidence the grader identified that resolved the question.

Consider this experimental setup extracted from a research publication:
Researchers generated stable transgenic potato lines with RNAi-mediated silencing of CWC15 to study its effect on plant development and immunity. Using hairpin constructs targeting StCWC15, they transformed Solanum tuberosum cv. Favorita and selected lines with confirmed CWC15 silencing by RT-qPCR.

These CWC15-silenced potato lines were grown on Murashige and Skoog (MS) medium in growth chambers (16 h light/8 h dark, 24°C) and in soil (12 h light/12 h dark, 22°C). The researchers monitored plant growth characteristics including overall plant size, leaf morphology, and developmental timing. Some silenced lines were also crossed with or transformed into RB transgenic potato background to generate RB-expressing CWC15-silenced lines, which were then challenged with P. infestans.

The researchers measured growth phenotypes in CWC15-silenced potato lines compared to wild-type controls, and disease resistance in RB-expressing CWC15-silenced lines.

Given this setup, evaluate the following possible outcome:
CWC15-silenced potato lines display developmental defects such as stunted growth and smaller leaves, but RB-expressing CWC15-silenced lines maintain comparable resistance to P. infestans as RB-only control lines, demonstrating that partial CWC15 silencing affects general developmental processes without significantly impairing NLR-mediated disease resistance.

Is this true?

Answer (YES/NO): NO